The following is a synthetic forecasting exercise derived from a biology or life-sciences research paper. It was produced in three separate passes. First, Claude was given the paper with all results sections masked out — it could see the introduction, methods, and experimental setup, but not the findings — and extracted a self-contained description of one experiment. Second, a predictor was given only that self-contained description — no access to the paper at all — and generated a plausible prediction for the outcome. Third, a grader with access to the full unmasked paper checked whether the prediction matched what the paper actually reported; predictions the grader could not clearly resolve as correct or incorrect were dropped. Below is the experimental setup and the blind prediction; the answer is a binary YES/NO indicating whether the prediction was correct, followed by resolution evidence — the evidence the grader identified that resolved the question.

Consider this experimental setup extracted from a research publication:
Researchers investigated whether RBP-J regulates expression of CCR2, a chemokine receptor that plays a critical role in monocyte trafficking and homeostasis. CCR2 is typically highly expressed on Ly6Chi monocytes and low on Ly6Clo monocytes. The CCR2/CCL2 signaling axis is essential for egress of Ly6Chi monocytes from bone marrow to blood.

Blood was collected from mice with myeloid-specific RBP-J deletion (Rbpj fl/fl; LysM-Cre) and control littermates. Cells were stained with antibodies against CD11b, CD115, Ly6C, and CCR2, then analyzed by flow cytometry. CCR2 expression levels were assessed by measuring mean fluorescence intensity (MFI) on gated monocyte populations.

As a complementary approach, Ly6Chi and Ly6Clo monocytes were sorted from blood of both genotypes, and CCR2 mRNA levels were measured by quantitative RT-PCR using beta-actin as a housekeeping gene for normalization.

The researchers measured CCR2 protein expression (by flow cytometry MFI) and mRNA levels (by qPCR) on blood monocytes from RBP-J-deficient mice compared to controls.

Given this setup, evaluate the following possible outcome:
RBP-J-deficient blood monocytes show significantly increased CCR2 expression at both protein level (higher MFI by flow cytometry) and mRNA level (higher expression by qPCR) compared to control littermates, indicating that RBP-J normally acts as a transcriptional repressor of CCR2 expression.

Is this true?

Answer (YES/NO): NO